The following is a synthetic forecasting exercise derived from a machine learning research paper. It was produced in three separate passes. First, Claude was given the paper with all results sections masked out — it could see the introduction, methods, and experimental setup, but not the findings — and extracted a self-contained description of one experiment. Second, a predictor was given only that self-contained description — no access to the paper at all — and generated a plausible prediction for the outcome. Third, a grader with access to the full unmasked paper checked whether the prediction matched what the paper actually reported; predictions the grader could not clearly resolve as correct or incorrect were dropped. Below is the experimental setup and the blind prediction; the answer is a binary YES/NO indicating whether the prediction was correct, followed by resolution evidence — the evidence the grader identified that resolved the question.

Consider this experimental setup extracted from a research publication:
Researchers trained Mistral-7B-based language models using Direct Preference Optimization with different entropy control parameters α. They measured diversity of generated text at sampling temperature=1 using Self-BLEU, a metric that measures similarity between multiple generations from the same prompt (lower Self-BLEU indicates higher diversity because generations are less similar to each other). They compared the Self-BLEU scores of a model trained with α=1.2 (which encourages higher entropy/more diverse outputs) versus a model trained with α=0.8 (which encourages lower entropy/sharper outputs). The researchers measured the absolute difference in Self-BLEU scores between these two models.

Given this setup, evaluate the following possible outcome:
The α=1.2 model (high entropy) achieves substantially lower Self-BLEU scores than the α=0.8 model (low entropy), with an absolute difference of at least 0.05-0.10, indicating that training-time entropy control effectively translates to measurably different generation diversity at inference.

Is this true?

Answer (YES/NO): YES